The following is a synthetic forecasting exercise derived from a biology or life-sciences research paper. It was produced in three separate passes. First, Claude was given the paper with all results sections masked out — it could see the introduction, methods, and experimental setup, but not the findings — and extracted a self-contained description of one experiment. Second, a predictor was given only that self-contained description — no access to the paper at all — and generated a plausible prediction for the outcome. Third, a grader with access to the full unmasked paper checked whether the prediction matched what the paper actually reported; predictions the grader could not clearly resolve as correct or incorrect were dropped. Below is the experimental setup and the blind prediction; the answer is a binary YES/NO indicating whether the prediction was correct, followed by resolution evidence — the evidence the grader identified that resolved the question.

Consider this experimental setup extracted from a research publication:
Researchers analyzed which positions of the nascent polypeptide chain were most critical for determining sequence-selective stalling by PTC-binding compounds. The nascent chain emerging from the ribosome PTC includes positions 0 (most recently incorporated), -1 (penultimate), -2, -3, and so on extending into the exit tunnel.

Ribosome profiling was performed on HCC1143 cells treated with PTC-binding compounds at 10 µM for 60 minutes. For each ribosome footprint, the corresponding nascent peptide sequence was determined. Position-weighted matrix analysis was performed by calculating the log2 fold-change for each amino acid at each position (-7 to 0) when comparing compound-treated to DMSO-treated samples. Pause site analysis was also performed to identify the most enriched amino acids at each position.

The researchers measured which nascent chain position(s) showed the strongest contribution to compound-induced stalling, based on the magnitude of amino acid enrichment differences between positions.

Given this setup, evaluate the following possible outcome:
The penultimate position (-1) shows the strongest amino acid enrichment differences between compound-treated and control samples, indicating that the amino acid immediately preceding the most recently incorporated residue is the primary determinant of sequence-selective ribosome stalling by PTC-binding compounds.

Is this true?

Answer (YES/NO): YES